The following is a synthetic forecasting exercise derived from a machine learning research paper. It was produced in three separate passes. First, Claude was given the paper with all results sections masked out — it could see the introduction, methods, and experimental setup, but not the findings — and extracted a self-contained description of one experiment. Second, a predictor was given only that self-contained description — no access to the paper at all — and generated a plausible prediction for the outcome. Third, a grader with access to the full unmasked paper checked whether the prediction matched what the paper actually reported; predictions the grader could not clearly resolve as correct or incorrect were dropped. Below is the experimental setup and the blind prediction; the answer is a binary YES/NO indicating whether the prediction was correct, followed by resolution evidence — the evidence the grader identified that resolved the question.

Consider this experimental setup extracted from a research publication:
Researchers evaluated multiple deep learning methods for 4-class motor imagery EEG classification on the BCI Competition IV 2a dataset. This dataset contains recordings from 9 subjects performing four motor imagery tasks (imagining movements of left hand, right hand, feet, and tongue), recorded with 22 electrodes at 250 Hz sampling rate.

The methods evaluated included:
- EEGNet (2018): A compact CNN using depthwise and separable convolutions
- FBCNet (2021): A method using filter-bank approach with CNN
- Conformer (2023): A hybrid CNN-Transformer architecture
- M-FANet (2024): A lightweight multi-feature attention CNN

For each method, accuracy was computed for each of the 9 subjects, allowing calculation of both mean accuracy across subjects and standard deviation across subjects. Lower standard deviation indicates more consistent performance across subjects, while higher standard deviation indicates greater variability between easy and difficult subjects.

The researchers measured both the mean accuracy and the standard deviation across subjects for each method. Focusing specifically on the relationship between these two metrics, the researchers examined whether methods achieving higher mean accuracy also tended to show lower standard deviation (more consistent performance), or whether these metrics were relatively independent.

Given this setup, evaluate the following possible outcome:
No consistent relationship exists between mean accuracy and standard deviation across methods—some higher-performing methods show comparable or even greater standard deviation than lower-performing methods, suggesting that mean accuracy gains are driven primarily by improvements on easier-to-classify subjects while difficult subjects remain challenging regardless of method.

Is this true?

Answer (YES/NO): YES